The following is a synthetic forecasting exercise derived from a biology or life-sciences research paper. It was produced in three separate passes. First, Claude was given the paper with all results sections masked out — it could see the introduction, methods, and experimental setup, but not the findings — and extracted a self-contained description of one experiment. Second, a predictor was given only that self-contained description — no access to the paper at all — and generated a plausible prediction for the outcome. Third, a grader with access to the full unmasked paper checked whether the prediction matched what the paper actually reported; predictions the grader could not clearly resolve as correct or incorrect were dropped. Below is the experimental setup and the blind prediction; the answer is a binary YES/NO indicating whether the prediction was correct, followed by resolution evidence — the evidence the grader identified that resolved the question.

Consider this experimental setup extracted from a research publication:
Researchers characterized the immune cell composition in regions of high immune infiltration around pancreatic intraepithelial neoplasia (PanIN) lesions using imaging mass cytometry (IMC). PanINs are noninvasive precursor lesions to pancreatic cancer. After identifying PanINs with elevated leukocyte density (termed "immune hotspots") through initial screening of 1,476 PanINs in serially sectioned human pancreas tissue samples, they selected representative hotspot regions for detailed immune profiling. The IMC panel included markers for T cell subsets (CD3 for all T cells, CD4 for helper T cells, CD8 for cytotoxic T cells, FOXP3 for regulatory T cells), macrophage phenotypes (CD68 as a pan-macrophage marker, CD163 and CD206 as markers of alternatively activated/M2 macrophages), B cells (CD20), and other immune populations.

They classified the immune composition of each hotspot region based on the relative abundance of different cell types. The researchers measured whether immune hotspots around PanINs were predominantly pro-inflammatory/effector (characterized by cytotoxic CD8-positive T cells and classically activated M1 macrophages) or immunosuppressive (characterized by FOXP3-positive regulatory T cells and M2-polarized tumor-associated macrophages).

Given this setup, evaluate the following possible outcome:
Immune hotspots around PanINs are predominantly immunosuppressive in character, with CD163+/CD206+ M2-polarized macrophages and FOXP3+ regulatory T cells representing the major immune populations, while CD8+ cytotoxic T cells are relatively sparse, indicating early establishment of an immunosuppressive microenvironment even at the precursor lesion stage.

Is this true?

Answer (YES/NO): NO